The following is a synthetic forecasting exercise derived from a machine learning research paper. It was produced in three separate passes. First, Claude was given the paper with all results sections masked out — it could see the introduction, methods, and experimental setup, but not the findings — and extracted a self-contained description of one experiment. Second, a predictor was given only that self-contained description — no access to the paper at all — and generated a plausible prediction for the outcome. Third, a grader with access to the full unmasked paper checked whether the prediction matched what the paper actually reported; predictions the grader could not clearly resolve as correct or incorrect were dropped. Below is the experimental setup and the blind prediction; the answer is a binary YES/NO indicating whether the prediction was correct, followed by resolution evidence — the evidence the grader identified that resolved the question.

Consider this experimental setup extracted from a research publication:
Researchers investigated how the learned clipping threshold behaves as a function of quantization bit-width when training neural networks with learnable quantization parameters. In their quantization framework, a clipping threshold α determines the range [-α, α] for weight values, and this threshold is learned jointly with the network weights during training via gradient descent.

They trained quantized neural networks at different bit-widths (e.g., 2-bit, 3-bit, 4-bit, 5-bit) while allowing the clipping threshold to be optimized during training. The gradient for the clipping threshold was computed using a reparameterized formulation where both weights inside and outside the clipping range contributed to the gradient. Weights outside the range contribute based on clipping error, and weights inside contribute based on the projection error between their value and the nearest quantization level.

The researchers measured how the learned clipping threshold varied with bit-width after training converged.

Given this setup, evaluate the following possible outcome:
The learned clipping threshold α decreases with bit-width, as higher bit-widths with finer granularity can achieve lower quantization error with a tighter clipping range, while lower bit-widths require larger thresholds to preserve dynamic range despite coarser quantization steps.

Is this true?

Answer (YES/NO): NO